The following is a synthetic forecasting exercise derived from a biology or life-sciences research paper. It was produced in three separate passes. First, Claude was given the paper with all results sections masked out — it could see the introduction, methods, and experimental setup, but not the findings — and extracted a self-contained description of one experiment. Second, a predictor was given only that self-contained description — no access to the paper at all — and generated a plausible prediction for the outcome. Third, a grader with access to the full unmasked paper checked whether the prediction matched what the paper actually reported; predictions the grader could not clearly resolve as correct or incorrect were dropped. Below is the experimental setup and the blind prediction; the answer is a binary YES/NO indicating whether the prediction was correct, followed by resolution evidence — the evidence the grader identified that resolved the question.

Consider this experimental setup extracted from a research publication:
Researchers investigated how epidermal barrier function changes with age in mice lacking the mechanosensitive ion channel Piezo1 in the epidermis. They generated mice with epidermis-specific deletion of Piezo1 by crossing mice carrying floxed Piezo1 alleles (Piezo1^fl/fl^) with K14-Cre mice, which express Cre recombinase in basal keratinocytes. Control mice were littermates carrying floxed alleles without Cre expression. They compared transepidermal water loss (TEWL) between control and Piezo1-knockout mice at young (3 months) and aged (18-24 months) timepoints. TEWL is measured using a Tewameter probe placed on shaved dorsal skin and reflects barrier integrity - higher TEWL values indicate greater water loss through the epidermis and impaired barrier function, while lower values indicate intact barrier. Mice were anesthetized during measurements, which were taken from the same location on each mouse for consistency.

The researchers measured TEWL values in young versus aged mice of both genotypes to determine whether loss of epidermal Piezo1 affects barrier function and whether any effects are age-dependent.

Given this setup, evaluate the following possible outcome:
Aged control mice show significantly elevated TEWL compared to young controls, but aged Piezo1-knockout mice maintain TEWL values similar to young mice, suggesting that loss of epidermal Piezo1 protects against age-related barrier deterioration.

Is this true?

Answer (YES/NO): NO